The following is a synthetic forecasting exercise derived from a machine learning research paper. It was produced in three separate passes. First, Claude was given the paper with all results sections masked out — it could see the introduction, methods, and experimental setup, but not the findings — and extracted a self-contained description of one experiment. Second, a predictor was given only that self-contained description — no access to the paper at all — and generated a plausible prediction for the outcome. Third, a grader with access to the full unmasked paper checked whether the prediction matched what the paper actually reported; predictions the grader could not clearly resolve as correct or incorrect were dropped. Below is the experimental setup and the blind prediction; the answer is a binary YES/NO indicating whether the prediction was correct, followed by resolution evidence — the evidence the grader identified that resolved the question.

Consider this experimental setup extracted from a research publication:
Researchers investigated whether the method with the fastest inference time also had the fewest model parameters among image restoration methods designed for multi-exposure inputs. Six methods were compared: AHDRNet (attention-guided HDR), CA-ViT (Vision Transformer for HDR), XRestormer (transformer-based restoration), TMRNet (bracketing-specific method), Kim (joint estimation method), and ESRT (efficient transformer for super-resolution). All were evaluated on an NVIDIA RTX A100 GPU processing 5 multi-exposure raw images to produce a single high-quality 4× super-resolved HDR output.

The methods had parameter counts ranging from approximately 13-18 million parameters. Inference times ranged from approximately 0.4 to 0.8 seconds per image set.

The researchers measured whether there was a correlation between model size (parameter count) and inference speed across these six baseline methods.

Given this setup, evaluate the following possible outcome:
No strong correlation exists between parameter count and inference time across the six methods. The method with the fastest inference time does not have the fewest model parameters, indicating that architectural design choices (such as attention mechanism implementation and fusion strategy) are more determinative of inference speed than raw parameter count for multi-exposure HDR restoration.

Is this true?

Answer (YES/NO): NO